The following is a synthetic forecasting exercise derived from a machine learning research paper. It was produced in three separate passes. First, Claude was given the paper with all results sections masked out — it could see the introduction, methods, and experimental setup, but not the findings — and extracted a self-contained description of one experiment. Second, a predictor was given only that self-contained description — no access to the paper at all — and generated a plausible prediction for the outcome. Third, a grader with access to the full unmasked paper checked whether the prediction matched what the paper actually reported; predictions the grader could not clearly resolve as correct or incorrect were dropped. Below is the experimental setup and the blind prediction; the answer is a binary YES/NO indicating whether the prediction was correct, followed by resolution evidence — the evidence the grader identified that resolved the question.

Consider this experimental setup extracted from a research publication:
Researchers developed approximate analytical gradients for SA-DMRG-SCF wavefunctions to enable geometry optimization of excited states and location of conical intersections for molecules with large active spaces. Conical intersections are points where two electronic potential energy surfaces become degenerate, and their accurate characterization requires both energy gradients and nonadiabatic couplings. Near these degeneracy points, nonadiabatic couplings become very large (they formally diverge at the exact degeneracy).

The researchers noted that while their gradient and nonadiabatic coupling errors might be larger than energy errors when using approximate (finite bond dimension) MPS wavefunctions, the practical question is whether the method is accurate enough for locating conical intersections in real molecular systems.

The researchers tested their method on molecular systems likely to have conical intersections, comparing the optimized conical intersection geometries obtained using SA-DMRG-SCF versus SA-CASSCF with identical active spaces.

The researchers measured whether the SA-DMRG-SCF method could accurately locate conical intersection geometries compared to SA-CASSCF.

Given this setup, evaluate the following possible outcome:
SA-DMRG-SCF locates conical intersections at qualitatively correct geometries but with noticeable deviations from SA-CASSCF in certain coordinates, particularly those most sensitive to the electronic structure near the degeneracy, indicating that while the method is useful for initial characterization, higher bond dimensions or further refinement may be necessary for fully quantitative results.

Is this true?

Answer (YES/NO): NO